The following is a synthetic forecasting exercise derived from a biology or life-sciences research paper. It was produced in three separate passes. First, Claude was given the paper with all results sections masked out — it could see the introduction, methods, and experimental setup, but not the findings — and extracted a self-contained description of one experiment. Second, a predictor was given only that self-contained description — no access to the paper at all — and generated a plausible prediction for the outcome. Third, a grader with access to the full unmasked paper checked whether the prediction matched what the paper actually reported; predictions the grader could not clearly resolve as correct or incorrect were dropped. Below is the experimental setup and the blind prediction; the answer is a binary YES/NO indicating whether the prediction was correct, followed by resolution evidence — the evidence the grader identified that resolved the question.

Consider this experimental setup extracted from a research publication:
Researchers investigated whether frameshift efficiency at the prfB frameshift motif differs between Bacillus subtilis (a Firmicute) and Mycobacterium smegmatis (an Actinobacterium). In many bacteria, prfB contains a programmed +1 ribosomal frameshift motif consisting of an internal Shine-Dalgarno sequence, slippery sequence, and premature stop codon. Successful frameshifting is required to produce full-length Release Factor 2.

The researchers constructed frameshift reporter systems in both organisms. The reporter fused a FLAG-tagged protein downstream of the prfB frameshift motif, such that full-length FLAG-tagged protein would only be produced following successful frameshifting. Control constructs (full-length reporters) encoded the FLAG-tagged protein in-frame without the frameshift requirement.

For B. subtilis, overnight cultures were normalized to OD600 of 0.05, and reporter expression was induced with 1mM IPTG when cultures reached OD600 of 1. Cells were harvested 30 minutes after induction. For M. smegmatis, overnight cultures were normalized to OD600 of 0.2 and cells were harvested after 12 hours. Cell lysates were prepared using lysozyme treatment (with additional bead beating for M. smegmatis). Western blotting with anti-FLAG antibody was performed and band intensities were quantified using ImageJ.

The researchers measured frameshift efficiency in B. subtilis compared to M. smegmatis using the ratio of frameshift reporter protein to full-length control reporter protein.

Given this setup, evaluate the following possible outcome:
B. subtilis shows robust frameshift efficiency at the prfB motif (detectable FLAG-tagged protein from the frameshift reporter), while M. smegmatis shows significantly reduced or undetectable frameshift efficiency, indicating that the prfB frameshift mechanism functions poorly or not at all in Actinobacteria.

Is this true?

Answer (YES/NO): YES